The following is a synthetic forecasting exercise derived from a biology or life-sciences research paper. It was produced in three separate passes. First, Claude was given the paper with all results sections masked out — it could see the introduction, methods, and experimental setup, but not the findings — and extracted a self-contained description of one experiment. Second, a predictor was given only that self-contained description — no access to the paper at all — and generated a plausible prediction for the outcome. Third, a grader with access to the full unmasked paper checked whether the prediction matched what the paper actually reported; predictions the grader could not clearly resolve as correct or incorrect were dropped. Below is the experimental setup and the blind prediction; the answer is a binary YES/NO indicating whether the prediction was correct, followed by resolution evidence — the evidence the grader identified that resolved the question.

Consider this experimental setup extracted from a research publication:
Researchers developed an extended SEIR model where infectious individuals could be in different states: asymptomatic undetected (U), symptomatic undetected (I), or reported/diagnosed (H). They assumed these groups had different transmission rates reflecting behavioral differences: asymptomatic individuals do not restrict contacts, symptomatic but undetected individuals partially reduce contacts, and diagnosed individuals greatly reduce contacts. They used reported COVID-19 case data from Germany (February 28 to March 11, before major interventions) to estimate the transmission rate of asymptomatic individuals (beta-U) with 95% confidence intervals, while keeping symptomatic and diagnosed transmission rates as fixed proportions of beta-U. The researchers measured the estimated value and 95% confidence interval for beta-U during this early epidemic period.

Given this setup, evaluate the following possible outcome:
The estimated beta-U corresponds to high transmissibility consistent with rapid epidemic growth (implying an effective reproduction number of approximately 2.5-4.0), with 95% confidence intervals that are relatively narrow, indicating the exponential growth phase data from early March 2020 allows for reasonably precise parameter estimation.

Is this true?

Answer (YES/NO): NO